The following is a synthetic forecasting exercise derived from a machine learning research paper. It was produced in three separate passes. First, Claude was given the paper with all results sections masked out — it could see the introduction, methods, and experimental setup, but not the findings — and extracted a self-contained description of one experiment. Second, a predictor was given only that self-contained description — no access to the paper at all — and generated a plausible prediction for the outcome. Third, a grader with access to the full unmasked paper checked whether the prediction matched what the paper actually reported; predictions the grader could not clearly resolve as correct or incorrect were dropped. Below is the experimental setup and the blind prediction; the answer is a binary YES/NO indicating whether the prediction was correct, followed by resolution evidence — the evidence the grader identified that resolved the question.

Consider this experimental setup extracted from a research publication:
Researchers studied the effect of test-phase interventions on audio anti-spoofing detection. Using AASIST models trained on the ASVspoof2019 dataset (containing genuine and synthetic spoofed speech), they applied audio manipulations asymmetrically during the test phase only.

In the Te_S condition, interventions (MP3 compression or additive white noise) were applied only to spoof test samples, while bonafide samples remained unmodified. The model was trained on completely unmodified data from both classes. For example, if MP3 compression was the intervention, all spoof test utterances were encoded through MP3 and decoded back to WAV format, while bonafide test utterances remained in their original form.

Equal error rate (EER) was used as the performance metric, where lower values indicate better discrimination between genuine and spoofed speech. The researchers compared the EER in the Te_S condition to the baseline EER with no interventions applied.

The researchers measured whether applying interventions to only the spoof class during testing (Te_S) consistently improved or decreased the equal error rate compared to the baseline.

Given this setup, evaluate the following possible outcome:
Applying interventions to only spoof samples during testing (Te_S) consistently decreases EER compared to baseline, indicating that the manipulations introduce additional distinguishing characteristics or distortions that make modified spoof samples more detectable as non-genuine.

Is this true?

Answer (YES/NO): NO